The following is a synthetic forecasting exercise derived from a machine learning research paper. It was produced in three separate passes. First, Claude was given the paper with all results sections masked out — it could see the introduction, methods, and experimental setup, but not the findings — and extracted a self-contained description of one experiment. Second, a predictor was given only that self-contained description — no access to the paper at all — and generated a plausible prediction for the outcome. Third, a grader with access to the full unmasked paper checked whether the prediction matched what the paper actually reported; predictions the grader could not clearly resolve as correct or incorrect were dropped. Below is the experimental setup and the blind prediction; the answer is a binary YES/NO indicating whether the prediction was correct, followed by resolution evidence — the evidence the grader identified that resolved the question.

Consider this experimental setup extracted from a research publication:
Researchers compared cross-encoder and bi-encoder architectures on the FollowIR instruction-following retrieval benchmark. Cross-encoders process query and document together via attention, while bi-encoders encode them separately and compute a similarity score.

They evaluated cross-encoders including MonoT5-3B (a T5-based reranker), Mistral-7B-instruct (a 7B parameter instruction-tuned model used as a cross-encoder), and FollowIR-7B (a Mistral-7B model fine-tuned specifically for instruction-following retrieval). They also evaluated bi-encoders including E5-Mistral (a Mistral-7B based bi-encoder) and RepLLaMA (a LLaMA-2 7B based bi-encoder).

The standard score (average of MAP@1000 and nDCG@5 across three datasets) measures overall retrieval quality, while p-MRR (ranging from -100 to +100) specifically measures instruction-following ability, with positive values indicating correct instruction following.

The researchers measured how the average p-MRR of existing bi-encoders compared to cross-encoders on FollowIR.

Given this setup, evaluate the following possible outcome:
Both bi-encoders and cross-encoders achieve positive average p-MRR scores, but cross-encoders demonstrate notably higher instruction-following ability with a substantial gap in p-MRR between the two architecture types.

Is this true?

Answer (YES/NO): NO